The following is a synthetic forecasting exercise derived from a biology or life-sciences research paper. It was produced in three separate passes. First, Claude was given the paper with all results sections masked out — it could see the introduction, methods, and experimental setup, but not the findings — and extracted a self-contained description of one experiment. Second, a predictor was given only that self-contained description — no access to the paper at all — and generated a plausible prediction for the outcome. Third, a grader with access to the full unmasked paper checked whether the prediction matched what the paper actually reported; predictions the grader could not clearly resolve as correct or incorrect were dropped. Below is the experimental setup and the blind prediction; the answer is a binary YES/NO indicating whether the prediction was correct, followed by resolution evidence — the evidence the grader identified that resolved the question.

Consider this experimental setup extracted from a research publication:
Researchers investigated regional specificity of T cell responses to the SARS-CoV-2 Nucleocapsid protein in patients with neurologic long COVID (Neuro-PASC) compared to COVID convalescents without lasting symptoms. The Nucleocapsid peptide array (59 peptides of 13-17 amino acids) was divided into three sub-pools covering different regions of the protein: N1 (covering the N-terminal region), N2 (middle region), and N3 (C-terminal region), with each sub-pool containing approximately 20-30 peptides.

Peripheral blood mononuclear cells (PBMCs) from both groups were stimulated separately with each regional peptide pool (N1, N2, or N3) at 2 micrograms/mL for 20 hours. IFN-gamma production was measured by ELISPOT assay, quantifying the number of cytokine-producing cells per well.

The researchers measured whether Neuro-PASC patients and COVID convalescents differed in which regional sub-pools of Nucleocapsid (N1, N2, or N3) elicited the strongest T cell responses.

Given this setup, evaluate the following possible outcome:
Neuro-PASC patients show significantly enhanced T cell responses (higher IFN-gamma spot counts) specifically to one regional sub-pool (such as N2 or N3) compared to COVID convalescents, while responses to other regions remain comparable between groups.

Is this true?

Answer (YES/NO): YES